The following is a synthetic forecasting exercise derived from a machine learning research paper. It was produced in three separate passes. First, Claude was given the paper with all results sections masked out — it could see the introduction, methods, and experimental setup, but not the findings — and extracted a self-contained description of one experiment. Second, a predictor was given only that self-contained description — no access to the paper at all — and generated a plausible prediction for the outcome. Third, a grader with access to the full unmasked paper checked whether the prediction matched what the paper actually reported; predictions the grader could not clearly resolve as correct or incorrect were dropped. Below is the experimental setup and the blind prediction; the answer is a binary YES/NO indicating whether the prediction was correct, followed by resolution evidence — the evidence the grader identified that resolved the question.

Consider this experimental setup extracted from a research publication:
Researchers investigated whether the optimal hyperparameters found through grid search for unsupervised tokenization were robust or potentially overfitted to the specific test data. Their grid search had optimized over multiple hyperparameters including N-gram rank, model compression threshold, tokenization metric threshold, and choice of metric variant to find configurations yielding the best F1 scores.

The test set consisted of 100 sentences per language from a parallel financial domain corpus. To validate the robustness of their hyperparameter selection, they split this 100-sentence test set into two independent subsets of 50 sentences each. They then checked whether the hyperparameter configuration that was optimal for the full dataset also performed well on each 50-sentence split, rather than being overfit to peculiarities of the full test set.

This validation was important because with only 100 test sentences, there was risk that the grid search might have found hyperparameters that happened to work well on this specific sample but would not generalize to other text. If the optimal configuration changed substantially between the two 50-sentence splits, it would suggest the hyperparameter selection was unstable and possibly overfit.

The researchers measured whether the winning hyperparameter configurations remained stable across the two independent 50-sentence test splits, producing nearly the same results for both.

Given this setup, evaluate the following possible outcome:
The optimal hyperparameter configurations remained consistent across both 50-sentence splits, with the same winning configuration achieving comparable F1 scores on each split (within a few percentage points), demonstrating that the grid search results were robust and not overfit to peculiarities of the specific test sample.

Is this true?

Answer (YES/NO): YES